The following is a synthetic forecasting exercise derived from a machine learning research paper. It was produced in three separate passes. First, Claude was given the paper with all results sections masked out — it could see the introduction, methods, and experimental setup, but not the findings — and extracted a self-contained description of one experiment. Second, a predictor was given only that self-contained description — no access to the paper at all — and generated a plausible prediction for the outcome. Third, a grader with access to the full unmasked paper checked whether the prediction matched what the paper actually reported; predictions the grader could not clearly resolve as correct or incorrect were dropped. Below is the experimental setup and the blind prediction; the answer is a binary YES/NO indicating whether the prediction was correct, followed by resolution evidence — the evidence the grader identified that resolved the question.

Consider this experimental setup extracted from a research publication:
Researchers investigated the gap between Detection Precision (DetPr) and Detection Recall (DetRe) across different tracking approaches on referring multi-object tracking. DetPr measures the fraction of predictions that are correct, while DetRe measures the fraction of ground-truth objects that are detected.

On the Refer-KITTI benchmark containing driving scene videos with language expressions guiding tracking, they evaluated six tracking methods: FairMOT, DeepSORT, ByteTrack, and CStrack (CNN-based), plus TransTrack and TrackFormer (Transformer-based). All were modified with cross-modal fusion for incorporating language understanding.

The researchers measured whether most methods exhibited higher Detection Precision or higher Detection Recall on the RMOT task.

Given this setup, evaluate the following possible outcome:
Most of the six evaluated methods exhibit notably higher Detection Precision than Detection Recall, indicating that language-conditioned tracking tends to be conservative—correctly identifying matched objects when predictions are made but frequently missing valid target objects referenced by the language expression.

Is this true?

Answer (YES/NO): YES